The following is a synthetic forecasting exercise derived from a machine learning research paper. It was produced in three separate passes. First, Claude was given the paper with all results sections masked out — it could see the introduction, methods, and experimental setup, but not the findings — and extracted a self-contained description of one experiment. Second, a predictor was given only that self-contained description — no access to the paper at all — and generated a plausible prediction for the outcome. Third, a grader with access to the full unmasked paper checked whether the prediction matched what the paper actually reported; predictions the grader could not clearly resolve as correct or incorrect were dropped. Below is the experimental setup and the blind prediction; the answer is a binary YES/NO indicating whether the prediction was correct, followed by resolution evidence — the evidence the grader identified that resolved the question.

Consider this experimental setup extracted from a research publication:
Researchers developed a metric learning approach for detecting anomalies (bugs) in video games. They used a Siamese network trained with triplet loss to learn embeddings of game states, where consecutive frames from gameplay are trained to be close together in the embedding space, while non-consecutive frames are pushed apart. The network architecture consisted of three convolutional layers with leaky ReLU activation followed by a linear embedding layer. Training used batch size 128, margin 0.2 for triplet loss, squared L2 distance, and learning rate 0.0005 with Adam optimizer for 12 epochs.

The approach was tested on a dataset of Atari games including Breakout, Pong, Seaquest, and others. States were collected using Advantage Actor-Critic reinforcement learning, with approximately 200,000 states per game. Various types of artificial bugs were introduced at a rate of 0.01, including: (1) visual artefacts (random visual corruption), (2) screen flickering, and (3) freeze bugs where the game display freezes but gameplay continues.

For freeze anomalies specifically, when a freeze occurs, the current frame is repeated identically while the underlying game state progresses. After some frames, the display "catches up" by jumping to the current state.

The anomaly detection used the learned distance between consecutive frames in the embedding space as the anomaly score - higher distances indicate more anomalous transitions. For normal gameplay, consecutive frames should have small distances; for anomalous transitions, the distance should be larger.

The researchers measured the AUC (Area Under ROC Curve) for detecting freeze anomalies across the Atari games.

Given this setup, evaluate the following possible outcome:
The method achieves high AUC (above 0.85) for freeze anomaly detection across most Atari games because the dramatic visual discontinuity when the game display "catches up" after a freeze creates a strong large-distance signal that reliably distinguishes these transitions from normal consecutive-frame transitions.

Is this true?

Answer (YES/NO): NO